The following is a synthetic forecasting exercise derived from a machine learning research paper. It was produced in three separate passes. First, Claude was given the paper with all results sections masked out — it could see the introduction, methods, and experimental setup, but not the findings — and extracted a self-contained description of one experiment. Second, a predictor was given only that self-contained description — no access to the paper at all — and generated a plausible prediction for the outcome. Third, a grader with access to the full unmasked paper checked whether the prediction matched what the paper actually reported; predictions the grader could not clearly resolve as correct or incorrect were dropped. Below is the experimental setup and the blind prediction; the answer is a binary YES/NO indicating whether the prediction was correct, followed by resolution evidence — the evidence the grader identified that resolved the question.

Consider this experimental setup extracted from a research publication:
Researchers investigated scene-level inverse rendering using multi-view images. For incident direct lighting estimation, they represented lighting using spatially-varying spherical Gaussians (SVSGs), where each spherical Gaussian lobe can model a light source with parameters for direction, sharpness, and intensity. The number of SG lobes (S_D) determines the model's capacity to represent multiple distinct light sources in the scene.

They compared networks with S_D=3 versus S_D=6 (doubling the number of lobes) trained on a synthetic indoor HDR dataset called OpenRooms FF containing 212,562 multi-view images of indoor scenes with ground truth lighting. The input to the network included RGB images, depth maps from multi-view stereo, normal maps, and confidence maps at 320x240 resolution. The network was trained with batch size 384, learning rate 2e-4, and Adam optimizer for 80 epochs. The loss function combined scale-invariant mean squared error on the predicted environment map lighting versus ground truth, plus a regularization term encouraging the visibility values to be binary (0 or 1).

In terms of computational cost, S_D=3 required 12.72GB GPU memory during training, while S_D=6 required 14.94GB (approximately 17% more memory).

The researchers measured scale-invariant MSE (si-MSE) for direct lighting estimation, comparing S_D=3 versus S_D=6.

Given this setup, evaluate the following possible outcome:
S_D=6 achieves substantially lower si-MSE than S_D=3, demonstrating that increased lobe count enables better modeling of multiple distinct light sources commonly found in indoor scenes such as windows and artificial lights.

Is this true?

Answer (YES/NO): NO